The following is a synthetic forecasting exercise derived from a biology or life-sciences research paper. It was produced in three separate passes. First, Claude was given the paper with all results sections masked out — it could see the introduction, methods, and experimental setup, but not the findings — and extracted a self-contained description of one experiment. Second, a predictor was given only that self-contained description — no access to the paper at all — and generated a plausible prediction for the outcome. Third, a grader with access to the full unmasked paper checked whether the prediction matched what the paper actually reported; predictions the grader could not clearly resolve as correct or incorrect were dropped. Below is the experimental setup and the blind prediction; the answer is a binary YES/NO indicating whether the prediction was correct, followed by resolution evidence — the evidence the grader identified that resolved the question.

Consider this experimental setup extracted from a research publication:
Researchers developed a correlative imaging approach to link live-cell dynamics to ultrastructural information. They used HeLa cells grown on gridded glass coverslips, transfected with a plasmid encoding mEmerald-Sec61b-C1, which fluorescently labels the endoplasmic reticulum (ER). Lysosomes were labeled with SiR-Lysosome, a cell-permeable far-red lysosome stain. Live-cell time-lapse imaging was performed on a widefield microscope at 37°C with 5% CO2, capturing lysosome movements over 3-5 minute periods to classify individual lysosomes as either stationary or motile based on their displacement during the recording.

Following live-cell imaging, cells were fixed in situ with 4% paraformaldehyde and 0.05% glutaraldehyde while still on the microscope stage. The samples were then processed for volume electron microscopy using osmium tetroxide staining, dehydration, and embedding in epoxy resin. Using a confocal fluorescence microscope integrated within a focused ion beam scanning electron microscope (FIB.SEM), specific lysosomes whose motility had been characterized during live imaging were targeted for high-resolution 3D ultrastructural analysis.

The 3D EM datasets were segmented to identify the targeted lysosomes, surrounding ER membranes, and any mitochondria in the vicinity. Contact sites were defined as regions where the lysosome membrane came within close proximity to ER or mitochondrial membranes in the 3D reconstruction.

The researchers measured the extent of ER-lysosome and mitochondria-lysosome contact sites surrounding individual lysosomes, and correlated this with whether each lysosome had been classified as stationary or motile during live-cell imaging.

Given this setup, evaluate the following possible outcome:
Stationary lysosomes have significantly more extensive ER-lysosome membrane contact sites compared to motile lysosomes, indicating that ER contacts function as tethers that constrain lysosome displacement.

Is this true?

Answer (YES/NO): YES